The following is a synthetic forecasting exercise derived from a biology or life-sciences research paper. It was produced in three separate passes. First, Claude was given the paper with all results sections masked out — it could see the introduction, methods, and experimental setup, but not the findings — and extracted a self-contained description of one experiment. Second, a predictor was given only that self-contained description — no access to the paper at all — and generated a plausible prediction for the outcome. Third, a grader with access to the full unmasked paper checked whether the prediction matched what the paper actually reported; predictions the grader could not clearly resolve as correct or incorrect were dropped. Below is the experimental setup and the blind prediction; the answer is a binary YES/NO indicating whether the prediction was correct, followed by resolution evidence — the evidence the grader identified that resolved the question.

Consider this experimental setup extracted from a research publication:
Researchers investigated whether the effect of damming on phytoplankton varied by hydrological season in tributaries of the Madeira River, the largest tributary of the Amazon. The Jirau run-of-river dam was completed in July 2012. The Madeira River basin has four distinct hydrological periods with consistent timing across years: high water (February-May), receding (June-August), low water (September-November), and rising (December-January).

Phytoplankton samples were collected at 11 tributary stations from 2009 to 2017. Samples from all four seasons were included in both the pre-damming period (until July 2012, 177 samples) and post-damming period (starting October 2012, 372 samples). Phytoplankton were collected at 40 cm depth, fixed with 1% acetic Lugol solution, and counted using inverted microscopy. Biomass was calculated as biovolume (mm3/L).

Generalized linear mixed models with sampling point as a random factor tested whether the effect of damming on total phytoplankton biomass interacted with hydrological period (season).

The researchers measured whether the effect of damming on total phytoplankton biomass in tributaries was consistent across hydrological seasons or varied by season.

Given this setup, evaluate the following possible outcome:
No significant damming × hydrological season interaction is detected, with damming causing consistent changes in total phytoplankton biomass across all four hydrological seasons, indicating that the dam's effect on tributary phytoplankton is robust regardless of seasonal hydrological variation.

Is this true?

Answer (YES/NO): NO